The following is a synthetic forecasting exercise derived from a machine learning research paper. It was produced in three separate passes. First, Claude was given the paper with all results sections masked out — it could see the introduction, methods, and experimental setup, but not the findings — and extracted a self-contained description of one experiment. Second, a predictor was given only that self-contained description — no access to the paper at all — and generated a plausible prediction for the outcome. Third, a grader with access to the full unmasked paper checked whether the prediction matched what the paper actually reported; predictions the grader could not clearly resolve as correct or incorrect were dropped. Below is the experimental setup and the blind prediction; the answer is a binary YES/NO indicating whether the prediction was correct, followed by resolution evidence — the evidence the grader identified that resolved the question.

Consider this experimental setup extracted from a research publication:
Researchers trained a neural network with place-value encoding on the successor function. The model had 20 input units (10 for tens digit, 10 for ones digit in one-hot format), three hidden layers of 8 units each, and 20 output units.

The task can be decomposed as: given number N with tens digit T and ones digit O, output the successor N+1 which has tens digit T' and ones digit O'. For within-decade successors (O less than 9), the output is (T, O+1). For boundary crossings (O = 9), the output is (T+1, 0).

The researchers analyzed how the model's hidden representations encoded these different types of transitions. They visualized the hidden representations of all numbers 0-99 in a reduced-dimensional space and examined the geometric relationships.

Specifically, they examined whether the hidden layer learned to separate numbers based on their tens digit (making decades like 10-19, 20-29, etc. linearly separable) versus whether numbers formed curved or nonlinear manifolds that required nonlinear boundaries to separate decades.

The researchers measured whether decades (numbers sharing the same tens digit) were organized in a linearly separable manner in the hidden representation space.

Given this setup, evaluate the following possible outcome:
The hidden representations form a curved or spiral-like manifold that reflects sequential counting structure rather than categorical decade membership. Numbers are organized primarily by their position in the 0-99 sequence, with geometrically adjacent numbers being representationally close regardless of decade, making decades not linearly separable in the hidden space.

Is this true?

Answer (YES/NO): NO